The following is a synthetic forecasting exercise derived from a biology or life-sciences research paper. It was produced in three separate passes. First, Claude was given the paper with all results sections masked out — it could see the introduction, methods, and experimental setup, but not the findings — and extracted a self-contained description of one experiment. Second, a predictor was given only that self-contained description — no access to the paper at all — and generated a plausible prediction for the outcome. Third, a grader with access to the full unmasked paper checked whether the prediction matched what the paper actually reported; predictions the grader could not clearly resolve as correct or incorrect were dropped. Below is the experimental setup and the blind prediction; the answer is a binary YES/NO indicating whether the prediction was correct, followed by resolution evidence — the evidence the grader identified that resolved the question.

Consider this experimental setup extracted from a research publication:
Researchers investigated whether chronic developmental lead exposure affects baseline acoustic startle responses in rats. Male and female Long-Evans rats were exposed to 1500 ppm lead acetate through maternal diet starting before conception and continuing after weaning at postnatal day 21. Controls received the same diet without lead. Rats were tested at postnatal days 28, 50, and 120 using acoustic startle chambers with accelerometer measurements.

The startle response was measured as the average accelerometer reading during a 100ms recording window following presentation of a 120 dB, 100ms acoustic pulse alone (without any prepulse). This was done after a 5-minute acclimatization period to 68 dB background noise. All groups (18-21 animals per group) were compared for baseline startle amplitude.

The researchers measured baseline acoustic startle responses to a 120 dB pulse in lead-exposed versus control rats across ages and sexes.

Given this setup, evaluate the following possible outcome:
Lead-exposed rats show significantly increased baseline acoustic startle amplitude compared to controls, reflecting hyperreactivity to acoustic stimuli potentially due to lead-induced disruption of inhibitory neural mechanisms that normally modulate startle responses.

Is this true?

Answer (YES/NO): NO